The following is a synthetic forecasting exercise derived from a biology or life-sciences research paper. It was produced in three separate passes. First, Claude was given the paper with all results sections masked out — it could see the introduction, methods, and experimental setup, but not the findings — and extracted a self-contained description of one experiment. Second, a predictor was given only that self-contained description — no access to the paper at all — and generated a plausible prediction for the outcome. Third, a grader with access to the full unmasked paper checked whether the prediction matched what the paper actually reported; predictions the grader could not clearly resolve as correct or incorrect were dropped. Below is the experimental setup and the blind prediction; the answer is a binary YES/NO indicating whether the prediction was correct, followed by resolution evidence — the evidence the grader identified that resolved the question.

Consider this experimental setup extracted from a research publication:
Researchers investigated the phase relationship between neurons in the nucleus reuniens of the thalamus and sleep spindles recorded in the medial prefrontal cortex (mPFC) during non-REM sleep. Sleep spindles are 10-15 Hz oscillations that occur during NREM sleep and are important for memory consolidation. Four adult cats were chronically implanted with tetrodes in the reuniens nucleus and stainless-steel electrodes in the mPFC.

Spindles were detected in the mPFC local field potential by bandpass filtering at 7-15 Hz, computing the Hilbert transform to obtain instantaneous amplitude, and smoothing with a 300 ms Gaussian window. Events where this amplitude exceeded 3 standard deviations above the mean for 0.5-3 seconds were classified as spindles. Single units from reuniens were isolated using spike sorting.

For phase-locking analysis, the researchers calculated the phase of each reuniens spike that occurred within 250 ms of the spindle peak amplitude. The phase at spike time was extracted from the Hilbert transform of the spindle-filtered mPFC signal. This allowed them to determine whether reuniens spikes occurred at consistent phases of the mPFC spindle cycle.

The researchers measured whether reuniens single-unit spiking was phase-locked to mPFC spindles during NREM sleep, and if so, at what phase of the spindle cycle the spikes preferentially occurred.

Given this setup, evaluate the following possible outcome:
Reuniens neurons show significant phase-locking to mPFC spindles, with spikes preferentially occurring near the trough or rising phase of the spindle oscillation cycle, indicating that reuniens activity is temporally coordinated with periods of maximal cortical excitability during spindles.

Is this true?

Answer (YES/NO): YES